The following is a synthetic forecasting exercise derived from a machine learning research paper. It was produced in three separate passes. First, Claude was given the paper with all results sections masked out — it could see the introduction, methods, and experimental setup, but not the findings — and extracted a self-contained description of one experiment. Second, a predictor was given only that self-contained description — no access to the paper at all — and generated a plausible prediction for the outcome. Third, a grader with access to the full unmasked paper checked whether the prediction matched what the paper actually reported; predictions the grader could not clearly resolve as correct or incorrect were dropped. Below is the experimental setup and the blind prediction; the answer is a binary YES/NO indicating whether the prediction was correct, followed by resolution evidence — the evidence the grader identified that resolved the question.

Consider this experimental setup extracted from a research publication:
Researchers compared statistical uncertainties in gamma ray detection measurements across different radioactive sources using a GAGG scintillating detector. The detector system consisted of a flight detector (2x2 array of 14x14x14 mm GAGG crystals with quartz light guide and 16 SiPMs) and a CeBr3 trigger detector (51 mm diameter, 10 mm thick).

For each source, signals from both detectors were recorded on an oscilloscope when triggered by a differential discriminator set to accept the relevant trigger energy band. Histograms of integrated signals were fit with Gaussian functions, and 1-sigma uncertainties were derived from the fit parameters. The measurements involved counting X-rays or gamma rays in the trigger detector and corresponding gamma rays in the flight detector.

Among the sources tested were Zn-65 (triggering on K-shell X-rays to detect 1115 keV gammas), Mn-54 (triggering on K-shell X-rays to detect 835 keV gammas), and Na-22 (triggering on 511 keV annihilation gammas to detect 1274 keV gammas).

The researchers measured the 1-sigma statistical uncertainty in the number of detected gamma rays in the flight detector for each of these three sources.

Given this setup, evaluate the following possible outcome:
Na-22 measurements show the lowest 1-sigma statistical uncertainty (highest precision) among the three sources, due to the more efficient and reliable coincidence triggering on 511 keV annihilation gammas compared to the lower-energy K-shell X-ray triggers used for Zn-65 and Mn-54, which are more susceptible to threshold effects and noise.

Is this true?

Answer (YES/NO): NO